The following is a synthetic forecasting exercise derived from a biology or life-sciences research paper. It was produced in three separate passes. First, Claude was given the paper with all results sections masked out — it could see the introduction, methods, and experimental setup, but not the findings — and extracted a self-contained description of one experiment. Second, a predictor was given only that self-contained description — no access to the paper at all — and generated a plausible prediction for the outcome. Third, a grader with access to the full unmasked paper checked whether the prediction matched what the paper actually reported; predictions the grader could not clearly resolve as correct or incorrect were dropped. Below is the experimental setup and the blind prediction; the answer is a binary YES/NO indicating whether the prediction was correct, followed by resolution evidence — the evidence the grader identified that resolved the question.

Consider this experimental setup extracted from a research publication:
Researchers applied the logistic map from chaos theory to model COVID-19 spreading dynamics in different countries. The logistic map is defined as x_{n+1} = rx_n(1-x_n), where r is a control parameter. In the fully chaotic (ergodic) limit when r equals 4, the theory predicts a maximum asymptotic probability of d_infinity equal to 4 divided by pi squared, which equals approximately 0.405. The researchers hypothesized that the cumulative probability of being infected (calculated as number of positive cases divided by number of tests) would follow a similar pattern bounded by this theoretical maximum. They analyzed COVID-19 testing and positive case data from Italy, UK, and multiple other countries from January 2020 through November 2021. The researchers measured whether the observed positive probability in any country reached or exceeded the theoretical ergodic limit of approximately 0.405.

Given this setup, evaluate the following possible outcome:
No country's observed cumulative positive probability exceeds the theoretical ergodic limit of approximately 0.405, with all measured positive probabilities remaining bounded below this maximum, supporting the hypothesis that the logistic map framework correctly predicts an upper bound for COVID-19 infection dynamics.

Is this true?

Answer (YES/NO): NO